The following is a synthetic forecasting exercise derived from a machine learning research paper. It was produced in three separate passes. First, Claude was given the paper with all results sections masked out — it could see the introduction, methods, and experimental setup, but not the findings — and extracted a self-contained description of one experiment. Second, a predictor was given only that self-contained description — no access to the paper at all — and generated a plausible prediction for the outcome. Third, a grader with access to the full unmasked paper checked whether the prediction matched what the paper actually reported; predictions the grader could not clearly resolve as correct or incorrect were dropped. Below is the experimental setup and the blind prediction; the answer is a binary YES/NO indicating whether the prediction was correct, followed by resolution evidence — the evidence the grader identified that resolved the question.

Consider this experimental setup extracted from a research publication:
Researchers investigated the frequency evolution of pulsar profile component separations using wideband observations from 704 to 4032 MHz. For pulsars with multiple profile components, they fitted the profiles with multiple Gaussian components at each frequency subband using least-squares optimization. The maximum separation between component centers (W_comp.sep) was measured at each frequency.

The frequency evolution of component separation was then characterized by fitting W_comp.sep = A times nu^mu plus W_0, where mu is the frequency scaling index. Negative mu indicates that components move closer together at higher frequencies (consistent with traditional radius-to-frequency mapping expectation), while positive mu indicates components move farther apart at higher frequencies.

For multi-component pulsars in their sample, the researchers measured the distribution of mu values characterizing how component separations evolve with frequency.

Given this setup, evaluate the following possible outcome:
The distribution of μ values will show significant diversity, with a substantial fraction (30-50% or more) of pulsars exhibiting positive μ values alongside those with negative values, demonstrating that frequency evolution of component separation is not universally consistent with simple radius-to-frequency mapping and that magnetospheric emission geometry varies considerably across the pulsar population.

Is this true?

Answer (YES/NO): YES